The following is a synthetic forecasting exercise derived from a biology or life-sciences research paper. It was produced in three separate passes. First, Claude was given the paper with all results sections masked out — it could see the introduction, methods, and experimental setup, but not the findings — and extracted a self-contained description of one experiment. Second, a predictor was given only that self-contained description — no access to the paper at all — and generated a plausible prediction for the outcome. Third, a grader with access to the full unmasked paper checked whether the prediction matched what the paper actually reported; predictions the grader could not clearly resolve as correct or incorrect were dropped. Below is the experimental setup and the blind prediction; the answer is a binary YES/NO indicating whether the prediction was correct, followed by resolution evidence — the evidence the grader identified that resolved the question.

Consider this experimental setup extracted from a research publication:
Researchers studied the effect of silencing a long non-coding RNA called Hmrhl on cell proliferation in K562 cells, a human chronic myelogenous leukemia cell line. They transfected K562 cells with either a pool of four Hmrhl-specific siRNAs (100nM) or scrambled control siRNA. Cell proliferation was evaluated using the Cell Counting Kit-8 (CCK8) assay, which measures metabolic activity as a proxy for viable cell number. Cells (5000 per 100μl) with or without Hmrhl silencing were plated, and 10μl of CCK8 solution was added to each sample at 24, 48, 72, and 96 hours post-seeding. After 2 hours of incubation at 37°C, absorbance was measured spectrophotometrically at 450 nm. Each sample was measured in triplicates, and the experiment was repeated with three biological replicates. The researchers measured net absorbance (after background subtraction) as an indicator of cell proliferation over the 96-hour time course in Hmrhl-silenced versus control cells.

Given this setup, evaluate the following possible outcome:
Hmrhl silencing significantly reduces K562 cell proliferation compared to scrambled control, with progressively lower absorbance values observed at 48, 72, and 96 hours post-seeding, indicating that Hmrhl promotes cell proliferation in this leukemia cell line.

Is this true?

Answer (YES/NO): YES